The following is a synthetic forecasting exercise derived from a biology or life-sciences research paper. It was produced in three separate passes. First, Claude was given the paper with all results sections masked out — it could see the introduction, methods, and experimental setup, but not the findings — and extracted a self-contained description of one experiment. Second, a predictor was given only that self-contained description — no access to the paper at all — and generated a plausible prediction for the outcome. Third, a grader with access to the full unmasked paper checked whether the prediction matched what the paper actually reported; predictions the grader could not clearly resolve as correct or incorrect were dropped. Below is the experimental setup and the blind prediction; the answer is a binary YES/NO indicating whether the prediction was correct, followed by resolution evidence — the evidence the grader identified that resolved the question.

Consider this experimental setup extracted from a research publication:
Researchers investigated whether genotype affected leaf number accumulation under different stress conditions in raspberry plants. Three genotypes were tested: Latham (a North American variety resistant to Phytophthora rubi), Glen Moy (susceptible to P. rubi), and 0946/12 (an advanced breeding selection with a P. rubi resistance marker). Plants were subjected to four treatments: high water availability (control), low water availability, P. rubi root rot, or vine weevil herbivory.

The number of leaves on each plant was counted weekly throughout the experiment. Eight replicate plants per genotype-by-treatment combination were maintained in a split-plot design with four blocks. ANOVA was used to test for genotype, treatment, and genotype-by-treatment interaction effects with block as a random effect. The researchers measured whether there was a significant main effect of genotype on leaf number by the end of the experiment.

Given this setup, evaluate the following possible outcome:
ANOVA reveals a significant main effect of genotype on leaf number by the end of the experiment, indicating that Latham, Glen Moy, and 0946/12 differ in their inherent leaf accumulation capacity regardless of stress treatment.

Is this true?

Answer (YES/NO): YES